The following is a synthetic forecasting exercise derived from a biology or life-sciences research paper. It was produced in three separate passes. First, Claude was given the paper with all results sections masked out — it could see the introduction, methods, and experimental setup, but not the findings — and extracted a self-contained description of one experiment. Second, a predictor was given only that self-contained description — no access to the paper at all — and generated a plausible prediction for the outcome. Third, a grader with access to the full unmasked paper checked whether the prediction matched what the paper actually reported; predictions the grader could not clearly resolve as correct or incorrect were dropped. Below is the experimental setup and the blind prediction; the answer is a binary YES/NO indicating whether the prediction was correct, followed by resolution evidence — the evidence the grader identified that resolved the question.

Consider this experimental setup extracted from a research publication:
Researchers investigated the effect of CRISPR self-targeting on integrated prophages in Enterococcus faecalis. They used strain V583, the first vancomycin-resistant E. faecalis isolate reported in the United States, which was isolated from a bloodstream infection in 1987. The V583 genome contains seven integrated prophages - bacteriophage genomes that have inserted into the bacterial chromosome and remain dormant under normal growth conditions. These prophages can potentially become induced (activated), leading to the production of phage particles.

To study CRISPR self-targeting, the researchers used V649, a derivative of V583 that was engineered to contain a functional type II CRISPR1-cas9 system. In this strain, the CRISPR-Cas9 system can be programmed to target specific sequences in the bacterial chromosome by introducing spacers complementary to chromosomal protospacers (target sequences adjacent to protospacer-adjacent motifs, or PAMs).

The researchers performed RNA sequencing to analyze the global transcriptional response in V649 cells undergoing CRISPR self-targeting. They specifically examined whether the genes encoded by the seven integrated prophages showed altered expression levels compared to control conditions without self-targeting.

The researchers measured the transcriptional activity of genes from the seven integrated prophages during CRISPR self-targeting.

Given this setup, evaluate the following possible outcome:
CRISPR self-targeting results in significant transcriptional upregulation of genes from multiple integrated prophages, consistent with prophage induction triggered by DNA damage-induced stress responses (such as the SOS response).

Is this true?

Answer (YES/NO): NO